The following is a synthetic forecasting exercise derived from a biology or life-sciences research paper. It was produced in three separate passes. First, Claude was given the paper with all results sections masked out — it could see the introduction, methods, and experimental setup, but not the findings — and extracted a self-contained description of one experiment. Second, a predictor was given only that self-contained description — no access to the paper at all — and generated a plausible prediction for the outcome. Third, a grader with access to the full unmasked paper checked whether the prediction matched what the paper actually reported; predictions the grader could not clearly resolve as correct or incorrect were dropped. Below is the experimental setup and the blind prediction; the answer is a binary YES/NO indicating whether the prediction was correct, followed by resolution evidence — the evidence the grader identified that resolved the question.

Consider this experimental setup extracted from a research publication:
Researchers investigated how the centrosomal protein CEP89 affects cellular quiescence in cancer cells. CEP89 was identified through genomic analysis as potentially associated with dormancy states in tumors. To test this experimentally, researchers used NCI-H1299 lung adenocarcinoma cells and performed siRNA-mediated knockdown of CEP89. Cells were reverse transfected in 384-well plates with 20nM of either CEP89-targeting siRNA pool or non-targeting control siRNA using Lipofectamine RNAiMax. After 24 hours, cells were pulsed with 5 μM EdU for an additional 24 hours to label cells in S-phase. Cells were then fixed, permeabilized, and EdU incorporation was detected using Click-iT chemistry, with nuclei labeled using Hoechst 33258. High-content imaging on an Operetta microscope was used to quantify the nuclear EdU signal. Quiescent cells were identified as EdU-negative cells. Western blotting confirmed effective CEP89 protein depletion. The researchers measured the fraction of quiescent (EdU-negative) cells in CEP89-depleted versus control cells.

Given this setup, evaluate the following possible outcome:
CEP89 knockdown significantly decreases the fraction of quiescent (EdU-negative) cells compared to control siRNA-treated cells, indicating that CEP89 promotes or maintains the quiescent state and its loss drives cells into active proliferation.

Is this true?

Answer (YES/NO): NO